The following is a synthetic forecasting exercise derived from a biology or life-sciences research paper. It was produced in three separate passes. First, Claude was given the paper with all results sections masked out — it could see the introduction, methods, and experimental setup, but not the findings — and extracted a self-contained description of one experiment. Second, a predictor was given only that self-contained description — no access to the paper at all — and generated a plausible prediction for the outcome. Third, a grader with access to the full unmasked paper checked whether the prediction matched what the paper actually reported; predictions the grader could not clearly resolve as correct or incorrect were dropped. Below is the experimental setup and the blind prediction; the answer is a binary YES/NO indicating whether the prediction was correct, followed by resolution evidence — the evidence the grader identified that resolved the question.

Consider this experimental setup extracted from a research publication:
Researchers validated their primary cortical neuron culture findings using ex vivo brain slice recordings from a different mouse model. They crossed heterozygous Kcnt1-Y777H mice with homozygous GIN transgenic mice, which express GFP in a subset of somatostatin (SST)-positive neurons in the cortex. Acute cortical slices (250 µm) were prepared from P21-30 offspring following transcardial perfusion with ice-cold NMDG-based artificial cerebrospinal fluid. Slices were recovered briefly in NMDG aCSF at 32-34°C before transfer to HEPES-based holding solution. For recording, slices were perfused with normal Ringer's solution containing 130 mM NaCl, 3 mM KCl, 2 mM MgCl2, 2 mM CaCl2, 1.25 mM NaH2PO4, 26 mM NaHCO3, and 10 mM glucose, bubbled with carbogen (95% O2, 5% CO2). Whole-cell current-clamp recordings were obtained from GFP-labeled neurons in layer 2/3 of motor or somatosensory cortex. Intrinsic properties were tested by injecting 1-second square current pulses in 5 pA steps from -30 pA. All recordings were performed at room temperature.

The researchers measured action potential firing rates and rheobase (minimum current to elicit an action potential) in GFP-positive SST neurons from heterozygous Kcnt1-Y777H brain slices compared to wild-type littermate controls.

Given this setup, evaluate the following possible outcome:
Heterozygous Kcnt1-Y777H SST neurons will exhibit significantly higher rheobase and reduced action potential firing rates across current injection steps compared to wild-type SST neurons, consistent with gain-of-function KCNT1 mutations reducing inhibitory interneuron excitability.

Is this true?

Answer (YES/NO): YES